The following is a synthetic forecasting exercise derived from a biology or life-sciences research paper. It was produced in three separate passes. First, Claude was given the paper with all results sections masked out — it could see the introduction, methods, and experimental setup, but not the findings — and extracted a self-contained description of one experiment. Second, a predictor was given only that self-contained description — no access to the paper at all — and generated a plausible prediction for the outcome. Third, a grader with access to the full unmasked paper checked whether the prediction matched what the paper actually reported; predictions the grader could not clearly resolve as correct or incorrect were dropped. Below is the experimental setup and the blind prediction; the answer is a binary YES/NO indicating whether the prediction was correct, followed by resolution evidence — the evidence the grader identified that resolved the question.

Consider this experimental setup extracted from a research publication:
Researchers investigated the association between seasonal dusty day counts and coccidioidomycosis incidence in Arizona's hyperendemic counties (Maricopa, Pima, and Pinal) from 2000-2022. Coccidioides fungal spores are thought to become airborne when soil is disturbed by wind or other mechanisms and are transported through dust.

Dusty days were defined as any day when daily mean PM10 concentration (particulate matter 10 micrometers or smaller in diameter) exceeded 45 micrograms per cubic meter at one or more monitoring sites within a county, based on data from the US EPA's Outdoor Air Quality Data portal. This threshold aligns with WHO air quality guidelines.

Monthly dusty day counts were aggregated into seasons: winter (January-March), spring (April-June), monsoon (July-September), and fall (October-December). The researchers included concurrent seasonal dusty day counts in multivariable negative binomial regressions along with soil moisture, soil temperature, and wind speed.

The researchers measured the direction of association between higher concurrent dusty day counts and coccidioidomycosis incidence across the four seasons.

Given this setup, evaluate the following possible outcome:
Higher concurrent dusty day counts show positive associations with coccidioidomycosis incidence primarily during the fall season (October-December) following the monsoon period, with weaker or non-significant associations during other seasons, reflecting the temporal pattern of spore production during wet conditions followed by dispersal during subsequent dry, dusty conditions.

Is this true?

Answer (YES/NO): NO